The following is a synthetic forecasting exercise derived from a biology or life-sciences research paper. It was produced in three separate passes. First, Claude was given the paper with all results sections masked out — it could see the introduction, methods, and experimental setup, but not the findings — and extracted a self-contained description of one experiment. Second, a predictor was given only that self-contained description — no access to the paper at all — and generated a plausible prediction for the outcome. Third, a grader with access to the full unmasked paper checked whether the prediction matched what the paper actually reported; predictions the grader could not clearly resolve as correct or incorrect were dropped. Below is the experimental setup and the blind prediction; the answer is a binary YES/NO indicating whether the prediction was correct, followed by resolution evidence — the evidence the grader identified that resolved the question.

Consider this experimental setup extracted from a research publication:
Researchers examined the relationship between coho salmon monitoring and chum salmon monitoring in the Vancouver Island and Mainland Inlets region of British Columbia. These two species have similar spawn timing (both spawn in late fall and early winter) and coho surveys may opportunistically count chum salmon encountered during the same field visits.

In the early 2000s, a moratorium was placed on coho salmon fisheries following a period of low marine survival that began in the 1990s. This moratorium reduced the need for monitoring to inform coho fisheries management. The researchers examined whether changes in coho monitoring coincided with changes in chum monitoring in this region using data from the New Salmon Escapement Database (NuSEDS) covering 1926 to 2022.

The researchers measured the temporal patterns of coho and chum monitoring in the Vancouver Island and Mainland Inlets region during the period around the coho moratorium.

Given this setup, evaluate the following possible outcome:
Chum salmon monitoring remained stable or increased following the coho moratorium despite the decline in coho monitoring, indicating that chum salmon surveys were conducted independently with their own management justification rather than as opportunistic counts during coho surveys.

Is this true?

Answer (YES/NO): NO